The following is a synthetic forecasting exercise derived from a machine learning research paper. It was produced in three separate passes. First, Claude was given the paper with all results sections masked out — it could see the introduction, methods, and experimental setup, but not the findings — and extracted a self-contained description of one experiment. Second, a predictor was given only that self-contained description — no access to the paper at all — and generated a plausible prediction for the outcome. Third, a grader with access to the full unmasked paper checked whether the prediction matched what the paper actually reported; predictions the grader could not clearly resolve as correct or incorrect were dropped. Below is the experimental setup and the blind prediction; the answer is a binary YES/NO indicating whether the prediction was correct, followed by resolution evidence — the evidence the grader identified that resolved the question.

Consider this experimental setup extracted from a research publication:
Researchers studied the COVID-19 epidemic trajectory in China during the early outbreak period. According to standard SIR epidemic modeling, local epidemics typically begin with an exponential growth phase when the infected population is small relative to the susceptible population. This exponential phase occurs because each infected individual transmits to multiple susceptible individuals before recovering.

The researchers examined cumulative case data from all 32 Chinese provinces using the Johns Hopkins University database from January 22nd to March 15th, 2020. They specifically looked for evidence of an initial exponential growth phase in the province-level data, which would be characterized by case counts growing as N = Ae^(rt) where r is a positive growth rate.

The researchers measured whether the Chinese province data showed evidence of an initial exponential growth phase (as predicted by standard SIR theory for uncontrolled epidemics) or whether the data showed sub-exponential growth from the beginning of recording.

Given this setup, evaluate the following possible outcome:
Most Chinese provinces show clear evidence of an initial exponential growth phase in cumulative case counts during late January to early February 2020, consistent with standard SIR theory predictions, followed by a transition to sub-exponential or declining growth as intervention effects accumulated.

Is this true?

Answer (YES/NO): NO